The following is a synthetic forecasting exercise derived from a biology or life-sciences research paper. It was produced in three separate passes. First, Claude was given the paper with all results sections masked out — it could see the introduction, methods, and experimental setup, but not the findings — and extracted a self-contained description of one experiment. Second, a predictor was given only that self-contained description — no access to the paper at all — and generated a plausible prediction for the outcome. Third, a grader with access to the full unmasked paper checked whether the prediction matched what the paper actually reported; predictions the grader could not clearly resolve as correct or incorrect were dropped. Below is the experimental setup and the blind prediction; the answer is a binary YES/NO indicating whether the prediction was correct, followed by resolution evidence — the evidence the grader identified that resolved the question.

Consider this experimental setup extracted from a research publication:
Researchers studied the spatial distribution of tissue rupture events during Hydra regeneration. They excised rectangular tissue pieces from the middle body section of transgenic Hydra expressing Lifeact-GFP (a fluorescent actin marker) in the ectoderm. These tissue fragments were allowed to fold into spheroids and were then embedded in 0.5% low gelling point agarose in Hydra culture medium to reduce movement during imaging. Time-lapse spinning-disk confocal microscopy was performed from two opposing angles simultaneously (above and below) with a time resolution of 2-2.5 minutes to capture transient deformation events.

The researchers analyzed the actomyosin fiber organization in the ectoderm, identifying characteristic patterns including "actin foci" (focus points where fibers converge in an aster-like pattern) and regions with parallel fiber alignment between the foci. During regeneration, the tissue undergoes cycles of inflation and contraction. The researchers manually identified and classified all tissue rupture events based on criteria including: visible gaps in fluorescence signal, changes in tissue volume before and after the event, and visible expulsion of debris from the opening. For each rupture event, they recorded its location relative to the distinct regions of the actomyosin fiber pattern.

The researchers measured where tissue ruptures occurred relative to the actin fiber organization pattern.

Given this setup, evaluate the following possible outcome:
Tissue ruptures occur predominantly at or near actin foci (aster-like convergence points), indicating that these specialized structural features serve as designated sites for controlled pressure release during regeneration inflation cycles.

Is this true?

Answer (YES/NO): YES